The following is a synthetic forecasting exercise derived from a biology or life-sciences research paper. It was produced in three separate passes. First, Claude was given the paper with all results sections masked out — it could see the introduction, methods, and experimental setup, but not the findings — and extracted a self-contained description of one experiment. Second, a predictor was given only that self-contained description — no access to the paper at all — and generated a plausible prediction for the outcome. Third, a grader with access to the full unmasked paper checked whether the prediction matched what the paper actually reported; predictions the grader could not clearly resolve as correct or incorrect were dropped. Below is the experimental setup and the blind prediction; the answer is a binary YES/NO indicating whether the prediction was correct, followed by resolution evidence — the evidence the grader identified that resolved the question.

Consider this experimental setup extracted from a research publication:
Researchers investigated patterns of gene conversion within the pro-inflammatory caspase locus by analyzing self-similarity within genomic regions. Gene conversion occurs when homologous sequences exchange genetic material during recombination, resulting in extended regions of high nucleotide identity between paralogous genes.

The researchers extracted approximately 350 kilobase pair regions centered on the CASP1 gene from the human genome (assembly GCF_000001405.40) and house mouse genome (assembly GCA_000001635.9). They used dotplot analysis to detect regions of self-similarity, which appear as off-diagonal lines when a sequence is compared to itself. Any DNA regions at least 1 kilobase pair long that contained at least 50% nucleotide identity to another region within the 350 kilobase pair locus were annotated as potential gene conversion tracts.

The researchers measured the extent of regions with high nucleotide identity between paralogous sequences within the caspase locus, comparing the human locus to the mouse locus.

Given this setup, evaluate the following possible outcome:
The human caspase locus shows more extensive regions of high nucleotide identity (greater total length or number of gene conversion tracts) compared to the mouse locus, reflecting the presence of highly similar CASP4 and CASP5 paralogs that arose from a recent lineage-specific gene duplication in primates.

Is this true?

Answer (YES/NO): YES